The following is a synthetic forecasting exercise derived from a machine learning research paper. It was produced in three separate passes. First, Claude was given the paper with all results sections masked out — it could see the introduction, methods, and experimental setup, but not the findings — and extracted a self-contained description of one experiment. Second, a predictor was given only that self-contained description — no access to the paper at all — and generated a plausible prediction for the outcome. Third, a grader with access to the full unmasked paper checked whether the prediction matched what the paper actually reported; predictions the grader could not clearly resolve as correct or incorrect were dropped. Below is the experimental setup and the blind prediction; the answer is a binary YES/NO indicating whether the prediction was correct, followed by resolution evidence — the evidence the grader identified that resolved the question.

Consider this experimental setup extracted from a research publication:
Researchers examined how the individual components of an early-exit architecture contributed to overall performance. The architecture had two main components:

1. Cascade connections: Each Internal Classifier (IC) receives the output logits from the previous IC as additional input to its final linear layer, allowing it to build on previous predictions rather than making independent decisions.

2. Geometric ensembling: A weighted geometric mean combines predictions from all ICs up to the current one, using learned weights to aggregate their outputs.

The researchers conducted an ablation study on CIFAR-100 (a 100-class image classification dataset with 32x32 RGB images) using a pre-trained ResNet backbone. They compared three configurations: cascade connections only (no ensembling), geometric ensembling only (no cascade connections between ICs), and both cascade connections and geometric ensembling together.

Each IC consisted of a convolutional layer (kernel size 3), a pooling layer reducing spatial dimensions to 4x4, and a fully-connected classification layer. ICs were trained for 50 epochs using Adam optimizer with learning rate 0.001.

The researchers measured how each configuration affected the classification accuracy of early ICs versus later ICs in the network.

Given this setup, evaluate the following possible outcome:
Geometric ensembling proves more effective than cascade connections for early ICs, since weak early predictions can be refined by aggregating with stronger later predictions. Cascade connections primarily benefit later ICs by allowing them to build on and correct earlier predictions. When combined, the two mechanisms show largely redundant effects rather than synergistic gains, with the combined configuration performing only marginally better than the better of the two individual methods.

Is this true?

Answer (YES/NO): NO